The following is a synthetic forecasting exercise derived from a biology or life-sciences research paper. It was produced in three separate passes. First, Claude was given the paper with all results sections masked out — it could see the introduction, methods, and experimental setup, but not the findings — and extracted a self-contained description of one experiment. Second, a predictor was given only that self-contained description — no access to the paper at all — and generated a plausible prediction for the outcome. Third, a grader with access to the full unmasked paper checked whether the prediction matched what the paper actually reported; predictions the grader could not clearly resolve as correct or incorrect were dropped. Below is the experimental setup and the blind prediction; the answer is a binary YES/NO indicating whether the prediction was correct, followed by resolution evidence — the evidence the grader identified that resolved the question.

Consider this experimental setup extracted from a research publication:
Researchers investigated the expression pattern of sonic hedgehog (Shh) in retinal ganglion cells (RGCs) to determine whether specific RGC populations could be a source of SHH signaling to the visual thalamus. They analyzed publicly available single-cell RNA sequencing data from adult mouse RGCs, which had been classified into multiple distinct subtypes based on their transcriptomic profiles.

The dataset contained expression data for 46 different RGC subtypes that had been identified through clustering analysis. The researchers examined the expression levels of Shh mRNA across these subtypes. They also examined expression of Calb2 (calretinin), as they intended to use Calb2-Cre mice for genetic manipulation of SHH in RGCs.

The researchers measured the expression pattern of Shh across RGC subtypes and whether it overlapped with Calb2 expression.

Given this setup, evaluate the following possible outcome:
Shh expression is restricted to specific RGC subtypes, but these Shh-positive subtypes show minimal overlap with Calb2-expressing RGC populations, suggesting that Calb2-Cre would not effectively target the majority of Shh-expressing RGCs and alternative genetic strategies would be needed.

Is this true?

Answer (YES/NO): NO